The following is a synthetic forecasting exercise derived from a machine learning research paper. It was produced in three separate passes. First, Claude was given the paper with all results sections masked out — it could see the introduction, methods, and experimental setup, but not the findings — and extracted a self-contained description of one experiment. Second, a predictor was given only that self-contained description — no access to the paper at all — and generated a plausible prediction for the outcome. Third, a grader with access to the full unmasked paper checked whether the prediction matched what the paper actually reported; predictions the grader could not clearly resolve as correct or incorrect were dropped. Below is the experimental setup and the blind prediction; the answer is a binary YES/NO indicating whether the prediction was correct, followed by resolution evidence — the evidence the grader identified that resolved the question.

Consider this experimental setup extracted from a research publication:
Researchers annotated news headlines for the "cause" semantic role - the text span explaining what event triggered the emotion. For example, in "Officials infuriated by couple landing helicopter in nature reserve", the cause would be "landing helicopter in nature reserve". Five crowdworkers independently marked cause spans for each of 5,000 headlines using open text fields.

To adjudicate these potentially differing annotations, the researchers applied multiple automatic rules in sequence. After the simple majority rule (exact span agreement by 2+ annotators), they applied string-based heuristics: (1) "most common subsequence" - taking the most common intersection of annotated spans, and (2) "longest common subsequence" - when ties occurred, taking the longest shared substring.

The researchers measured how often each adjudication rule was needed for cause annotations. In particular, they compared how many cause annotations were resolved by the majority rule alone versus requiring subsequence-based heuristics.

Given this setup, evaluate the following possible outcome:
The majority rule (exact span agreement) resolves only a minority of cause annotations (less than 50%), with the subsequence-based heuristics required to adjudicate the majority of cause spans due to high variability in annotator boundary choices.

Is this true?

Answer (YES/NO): NO